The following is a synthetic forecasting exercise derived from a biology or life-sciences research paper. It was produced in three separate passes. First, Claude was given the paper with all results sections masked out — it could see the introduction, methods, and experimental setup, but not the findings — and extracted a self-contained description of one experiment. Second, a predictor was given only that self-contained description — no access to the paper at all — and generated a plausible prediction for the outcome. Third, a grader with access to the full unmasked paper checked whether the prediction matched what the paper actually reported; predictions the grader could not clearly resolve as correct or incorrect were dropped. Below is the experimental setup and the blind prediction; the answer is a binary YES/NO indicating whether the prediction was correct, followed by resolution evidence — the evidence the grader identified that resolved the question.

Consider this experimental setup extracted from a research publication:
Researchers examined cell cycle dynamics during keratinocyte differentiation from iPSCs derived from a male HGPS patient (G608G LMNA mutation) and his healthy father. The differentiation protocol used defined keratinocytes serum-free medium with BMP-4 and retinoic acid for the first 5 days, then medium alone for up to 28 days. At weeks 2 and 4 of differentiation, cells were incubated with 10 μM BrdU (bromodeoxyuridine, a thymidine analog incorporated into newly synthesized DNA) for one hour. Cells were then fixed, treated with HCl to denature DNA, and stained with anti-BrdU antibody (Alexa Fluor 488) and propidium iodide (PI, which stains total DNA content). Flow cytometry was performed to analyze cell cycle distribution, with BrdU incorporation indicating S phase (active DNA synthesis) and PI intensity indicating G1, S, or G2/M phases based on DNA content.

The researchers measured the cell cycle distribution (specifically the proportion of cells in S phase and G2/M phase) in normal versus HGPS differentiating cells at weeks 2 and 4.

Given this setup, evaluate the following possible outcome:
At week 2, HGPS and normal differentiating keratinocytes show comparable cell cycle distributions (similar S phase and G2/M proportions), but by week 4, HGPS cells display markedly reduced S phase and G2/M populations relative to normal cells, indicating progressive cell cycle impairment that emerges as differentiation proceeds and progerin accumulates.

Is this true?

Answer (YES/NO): NO